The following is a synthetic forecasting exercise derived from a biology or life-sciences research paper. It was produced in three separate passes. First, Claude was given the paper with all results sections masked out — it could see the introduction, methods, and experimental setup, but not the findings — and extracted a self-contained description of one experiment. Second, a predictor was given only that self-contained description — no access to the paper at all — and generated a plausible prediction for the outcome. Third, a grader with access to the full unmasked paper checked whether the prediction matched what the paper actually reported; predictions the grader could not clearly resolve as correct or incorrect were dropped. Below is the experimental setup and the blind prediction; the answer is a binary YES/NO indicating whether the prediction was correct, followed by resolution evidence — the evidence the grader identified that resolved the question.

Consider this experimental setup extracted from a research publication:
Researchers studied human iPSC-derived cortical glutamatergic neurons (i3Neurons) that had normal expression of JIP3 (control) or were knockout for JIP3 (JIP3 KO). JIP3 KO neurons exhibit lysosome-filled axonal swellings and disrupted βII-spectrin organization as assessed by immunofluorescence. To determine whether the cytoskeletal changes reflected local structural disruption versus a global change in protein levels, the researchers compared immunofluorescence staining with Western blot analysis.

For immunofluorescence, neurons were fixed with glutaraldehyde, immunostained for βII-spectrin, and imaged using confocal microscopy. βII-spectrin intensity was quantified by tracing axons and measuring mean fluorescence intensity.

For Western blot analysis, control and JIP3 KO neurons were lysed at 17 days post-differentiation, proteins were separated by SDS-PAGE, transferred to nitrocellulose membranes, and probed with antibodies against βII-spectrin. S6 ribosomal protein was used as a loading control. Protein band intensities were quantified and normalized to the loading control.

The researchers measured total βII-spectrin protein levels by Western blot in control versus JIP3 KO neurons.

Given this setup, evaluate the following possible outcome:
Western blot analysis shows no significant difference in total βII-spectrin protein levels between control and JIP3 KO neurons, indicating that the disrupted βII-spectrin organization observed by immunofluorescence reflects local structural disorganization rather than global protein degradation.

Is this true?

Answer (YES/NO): YES